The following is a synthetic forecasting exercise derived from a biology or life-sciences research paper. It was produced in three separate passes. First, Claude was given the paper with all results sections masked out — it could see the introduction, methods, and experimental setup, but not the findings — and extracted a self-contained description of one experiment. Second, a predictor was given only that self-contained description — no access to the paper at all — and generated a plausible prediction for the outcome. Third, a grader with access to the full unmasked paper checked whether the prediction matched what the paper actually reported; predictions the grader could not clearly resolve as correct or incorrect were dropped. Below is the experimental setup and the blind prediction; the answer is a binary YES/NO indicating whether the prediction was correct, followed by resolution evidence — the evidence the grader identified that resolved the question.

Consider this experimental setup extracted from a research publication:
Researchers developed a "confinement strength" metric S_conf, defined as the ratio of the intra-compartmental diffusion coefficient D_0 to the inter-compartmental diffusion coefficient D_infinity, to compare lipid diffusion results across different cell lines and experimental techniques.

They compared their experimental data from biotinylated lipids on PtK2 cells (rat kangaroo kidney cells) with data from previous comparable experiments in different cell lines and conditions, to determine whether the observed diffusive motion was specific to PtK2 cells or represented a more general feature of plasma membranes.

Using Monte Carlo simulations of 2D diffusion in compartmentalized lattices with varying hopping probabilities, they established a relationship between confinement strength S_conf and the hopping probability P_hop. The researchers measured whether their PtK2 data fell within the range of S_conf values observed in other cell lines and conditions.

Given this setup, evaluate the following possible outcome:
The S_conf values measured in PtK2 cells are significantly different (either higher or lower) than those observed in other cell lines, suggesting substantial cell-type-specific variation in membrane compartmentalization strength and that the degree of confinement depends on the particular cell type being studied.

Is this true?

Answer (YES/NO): NO